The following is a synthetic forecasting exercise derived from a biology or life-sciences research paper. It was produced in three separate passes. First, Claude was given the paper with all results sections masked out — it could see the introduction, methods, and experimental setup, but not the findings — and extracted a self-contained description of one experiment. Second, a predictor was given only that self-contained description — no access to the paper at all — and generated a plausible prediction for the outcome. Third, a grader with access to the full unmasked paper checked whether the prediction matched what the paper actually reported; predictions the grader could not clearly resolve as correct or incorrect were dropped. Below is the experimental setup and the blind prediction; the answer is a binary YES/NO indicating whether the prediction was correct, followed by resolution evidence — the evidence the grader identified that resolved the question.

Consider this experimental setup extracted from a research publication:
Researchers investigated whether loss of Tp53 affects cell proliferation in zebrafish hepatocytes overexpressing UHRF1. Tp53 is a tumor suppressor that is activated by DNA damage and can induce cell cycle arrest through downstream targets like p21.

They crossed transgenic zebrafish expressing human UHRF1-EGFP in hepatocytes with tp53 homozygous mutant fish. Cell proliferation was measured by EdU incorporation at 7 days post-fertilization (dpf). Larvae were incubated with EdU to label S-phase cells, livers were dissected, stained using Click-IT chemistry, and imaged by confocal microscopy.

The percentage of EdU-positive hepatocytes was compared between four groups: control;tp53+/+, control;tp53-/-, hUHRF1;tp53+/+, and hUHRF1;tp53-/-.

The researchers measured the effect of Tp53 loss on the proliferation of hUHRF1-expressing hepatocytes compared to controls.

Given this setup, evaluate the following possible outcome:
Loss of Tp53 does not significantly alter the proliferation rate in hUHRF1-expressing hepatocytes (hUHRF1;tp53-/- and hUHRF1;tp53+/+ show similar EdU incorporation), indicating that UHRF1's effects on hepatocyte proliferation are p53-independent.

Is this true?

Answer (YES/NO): NO